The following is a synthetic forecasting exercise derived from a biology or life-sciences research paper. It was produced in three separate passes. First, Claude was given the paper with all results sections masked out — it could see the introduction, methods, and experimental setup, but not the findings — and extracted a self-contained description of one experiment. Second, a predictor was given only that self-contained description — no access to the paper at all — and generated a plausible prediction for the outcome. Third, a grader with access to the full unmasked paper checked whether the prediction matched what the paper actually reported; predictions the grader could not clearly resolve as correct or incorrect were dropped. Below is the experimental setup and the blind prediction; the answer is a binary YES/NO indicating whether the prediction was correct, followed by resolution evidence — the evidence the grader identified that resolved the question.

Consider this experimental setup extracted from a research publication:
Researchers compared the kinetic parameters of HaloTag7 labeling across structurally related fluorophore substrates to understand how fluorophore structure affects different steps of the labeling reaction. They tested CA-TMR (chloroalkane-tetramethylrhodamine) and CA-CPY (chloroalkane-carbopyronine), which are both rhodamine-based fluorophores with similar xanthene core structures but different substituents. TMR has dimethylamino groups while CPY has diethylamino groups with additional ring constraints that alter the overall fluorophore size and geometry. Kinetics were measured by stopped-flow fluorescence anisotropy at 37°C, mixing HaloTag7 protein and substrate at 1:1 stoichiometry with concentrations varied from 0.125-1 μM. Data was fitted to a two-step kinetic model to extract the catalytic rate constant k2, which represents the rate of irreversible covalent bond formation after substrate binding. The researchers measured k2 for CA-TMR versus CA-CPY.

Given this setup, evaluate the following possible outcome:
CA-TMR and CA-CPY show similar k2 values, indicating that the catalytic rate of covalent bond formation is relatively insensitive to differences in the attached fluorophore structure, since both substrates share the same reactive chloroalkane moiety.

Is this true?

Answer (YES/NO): YES